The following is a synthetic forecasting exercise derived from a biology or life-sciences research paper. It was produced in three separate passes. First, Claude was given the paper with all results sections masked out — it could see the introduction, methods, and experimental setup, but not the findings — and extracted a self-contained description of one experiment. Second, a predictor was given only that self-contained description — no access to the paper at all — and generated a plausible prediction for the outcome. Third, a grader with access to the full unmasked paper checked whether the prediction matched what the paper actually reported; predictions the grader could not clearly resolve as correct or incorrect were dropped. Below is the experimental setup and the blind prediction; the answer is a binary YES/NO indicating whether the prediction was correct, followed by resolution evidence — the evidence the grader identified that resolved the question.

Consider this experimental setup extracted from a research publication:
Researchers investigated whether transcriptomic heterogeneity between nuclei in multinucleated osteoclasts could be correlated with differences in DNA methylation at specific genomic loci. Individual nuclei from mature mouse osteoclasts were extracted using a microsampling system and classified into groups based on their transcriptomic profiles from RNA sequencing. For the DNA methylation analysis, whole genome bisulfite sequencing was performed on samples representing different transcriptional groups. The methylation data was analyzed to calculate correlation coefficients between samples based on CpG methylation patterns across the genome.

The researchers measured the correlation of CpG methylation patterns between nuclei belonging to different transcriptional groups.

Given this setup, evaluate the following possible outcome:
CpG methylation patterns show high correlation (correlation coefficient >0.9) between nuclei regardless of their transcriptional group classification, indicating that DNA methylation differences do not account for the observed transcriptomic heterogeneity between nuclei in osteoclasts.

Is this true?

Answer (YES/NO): NO